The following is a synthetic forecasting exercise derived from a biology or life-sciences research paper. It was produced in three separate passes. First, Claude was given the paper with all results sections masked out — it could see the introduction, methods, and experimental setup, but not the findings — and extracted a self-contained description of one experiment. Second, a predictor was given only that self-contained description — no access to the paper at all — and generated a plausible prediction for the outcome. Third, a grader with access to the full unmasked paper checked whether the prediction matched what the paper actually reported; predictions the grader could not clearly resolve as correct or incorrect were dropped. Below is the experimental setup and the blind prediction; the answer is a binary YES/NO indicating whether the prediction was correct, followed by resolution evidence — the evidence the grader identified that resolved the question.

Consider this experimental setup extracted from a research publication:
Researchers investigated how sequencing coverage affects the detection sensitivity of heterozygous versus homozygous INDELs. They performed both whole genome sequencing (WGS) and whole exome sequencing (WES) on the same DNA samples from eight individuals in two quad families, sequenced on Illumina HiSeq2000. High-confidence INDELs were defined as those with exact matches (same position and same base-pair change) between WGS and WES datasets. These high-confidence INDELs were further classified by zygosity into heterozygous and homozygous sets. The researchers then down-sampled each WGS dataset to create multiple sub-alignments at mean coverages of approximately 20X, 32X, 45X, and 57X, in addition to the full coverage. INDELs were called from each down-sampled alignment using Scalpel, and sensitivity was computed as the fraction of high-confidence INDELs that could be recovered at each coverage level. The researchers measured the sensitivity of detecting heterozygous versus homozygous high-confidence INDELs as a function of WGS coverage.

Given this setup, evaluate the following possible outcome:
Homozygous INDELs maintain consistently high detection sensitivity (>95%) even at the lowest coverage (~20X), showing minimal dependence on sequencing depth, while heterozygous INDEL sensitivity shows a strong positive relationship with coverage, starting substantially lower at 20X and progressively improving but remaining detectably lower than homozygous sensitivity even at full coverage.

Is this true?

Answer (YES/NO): NO